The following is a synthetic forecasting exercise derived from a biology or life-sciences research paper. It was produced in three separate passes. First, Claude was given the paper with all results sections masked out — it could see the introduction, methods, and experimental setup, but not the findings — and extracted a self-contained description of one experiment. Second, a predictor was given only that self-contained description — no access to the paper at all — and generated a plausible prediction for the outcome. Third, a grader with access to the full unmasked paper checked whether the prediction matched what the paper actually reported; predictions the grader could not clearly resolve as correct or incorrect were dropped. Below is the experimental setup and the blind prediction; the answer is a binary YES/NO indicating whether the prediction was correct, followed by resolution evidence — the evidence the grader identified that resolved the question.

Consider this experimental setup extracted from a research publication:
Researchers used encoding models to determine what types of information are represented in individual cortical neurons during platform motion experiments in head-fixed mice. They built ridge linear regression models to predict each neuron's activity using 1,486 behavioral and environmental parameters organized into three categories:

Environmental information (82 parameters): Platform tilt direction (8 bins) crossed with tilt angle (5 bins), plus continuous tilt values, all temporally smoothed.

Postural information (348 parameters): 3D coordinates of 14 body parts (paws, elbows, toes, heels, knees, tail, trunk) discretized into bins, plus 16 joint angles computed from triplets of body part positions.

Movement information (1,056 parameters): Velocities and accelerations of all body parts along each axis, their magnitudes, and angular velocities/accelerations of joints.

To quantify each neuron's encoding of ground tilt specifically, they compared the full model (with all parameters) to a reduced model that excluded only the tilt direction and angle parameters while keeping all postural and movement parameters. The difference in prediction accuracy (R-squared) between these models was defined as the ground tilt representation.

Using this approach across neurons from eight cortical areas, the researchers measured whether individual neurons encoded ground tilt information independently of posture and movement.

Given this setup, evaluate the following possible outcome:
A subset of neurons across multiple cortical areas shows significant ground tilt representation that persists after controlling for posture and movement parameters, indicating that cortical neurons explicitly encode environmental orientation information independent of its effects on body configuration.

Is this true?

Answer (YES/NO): YES